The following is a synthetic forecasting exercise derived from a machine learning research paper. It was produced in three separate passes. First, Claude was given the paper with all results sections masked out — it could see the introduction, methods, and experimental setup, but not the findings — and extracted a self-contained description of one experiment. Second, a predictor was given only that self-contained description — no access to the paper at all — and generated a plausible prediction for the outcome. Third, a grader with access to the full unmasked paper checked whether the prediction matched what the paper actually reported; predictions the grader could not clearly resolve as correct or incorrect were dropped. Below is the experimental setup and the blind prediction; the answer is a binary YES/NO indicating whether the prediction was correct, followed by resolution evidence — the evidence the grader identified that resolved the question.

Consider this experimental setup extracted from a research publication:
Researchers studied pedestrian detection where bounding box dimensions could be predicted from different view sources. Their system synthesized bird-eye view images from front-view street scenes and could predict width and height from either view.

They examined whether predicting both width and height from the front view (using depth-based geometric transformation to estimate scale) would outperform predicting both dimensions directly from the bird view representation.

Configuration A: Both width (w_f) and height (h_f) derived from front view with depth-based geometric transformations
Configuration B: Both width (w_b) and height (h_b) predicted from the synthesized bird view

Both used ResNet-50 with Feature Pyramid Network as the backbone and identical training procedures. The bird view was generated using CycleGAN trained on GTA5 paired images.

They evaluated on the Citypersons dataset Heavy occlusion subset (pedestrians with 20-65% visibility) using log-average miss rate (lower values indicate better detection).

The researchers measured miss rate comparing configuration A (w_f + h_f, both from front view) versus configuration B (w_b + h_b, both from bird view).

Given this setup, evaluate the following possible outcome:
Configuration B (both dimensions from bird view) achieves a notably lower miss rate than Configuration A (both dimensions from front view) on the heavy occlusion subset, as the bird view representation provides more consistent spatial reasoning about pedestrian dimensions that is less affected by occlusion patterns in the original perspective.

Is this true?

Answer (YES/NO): YES